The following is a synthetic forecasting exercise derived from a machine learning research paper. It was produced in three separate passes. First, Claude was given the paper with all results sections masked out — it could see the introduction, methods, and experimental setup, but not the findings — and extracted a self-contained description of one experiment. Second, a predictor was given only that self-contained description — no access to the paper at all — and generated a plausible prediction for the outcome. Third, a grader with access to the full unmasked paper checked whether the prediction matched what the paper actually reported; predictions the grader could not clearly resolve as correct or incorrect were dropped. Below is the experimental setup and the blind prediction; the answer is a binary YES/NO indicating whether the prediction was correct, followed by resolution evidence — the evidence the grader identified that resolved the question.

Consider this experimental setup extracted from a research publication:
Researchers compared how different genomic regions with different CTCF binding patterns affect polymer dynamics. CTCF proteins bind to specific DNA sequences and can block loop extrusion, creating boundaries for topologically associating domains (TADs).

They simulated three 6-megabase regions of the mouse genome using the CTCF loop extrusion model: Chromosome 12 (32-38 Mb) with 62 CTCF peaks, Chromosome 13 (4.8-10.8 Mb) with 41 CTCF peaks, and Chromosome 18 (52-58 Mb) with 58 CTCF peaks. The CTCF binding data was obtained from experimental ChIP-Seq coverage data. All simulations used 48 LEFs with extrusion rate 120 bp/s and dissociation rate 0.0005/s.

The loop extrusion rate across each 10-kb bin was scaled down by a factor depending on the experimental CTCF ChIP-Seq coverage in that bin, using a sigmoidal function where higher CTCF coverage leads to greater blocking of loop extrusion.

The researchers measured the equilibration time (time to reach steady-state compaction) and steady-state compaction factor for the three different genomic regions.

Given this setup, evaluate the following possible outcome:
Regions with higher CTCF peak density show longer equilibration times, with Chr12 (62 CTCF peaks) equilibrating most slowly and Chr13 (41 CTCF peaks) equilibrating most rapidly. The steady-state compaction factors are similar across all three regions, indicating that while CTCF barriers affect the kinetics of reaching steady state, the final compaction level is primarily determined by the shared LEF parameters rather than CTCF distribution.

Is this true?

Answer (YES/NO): NO